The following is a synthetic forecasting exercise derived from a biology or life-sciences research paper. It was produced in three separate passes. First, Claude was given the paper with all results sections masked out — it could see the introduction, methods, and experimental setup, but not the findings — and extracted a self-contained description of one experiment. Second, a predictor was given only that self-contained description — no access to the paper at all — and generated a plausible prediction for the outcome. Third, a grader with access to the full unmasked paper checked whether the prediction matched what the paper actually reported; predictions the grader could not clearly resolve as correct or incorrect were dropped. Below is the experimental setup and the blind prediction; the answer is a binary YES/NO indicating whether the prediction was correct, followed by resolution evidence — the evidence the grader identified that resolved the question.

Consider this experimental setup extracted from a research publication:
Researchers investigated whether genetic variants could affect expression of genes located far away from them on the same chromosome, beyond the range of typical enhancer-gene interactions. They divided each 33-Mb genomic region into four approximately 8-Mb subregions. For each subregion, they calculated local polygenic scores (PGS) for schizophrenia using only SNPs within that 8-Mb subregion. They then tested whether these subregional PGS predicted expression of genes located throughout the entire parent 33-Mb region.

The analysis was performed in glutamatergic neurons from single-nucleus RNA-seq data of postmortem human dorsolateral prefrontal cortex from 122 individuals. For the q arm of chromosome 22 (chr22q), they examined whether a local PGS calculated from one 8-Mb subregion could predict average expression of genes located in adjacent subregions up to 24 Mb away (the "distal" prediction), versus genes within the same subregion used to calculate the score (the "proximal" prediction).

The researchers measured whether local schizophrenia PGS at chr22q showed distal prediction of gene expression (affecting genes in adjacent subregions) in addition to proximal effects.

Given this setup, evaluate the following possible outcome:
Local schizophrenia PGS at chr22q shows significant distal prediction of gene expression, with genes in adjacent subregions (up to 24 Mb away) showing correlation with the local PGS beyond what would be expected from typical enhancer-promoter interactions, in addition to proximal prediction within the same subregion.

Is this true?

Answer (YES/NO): YES